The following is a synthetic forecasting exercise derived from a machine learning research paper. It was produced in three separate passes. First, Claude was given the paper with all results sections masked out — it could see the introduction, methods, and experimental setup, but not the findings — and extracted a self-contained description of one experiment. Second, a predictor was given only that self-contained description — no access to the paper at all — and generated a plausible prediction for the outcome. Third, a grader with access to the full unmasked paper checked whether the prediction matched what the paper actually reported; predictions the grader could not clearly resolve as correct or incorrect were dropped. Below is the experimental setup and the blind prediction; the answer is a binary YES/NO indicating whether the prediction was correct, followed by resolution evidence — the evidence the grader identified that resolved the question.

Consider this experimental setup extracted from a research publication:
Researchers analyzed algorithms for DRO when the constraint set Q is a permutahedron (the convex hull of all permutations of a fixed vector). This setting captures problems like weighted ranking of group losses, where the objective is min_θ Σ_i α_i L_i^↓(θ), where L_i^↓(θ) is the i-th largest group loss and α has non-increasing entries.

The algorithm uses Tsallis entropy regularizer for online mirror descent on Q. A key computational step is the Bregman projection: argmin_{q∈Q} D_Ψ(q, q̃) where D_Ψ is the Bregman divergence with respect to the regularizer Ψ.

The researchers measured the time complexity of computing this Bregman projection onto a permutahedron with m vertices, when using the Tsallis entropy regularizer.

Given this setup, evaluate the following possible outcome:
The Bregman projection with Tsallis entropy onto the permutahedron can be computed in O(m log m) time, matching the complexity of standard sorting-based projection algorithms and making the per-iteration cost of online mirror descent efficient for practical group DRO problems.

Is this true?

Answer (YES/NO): YES